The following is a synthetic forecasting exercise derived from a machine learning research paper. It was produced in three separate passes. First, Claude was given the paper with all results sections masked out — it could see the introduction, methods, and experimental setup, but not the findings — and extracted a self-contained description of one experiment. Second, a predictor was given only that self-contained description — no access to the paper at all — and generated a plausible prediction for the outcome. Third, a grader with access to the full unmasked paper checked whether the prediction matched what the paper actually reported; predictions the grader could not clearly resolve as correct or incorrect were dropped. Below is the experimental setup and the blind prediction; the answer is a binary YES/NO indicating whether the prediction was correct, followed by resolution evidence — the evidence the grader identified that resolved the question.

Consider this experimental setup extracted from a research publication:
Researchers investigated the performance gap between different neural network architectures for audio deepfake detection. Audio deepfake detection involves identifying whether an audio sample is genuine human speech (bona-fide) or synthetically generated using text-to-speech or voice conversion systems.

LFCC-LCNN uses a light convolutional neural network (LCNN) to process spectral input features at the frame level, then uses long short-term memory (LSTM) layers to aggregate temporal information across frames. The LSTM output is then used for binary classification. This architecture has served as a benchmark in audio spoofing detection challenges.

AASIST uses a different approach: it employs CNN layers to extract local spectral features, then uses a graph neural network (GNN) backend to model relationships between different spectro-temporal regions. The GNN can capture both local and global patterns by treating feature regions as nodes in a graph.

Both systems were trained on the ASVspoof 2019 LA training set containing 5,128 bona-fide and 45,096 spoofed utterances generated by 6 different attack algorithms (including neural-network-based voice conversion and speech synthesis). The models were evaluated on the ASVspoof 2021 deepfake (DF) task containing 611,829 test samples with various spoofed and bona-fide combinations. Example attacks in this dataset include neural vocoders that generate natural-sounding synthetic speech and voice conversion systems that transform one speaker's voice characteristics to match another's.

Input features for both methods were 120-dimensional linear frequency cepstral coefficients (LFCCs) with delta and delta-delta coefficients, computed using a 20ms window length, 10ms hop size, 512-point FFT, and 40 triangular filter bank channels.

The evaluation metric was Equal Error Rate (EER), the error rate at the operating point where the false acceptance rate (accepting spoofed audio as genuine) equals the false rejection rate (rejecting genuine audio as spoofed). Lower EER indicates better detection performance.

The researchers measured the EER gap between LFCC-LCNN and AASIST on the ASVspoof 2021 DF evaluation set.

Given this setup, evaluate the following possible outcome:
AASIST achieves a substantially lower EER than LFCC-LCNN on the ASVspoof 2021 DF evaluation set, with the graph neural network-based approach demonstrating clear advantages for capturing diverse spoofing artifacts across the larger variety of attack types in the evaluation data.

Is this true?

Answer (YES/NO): YES